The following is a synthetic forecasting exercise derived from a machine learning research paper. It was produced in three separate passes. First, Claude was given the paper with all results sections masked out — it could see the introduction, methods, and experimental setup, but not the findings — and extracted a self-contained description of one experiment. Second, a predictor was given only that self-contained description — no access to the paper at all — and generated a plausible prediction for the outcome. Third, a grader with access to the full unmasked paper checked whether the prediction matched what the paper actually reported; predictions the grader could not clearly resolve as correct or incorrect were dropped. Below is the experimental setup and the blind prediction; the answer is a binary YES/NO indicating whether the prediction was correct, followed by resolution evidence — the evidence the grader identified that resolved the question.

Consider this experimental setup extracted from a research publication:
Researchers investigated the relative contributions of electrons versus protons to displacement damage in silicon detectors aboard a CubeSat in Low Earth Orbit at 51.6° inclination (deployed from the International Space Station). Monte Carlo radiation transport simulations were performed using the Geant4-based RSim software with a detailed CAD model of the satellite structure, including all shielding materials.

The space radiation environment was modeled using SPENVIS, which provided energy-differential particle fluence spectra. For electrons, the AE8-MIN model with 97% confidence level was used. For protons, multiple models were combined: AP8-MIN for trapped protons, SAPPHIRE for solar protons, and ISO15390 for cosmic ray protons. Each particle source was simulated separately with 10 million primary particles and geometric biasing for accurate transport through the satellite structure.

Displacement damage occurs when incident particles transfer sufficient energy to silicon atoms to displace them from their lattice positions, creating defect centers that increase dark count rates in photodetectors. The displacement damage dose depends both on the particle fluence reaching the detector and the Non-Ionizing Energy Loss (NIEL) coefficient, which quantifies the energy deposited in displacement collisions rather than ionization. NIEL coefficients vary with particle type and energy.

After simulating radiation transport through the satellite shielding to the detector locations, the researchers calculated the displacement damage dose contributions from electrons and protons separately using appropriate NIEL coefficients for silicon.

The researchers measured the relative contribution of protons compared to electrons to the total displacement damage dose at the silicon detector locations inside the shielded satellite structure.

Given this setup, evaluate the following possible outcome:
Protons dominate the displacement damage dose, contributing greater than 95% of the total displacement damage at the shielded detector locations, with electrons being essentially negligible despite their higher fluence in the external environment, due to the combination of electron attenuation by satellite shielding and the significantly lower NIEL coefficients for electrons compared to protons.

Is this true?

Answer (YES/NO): YES